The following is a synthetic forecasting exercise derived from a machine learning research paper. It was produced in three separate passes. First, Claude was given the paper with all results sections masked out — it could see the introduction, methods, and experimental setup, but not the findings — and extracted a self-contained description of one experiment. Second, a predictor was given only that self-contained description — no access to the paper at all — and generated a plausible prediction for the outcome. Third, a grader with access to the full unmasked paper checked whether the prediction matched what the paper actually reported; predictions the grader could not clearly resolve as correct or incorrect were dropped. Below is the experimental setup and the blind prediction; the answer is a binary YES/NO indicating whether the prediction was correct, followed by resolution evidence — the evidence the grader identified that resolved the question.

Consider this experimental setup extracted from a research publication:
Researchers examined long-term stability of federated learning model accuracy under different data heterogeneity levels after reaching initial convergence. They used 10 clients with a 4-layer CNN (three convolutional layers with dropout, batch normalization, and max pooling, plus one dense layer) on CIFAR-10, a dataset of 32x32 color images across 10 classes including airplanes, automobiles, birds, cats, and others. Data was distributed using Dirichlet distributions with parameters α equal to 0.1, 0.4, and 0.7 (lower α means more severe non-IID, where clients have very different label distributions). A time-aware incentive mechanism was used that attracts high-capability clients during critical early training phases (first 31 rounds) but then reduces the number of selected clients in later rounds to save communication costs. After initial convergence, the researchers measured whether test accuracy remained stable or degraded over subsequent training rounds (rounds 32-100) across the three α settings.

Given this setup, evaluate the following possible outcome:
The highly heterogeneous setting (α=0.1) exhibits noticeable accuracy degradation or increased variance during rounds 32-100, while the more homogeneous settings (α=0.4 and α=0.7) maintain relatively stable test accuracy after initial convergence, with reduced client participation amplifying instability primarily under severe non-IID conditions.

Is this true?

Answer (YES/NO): NO